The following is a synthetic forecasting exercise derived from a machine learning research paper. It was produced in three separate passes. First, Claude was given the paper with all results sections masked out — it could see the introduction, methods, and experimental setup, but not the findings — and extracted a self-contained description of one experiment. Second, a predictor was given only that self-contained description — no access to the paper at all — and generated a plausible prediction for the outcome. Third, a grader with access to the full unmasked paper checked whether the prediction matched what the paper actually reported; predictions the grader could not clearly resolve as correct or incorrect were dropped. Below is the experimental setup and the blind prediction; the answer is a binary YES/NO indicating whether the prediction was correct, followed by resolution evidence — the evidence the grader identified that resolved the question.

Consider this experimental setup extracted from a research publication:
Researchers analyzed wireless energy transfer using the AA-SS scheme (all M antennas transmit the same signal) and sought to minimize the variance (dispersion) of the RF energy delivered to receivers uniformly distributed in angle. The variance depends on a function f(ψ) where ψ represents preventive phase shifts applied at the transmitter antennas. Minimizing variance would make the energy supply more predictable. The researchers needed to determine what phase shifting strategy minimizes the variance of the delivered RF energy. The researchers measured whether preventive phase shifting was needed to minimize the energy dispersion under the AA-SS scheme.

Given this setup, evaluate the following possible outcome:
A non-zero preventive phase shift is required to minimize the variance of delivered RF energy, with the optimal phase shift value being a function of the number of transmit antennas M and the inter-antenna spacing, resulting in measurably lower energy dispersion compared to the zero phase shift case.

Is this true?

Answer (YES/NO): NO